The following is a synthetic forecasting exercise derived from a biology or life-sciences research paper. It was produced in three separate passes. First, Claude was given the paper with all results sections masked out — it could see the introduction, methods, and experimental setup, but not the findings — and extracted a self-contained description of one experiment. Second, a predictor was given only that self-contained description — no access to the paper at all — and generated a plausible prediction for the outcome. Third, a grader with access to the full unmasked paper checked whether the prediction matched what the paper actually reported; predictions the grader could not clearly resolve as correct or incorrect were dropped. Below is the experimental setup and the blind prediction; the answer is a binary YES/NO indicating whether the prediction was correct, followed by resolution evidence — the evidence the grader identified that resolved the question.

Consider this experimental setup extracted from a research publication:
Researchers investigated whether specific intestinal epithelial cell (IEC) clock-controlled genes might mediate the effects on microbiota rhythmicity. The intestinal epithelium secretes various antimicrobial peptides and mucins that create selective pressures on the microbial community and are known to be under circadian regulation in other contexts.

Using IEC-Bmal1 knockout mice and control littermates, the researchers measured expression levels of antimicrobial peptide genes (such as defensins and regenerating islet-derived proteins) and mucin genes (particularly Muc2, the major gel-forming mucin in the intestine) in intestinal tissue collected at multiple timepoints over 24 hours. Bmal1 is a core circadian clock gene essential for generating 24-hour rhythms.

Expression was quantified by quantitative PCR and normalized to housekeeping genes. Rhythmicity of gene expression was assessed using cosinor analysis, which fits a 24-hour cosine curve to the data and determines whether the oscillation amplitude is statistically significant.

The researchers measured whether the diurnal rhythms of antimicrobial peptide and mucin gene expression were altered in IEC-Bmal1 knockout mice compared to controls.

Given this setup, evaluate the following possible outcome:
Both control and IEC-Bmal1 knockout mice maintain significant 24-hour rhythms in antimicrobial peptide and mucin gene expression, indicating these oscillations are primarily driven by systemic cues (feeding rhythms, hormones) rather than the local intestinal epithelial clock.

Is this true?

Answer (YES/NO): NO